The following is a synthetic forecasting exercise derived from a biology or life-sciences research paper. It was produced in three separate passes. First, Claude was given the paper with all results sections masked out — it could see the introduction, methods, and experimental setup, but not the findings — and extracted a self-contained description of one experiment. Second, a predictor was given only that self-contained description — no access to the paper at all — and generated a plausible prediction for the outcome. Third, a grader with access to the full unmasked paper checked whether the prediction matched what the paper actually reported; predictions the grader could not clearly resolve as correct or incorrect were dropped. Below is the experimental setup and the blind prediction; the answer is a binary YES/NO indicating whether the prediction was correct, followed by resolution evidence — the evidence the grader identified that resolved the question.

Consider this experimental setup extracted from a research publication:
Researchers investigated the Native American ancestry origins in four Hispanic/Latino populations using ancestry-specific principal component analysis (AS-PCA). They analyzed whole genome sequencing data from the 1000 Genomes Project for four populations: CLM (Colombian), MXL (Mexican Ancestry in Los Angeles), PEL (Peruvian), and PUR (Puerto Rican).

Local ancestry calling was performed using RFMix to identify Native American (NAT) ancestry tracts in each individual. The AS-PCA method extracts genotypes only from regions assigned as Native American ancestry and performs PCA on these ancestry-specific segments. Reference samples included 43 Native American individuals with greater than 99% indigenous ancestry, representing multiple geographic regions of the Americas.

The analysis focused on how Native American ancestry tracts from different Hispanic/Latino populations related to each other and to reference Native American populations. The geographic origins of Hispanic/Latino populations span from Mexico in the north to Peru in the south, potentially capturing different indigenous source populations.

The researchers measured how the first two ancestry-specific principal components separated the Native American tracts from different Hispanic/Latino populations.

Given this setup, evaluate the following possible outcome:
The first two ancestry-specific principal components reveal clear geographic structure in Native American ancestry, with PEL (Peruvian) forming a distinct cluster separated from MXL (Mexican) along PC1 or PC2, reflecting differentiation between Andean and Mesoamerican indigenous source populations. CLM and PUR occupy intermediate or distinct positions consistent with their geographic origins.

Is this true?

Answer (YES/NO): YES